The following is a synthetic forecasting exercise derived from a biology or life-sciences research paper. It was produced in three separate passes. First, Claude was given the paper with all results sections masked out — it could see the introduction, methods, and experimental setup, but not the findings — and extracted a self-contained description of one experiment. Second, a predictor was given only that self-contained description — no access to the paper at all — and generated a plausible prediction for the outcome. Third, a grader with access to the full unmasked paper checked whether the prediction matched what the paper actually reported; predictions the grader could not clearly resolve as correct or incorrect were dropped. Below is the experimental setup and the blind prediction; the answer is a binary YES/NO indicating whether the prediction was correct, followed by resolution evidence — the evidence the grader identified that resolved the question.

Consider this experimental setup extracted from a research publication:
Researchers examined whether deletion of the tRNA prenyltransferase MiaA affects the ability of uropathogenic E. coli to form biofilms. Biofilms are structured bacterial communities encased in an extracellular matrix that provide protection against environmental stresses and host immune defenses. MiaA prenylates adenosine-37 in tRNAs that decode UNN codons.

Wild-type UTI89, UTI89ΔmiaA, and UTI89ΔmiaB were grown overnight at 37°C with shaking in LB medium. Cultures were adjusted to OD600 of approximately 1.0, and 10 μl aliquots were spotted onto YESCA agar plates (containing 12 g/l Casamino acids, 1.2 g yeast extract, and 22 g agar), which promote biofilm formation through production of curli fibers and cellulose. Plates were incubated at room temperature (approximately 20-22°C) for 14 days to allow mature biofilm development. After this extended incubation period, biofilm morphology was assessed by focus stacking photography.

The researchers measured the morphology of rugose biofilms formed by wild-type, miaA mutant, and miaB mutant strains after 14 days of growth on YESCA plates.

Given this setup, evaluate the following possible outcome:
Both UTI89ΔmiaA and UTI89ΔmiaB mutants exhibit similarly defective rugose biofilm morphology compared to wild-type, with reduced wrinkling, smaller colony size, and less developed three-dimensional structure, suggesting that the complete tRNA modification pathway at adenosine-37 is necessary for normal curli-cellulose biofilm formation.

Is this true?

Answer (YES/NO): NO